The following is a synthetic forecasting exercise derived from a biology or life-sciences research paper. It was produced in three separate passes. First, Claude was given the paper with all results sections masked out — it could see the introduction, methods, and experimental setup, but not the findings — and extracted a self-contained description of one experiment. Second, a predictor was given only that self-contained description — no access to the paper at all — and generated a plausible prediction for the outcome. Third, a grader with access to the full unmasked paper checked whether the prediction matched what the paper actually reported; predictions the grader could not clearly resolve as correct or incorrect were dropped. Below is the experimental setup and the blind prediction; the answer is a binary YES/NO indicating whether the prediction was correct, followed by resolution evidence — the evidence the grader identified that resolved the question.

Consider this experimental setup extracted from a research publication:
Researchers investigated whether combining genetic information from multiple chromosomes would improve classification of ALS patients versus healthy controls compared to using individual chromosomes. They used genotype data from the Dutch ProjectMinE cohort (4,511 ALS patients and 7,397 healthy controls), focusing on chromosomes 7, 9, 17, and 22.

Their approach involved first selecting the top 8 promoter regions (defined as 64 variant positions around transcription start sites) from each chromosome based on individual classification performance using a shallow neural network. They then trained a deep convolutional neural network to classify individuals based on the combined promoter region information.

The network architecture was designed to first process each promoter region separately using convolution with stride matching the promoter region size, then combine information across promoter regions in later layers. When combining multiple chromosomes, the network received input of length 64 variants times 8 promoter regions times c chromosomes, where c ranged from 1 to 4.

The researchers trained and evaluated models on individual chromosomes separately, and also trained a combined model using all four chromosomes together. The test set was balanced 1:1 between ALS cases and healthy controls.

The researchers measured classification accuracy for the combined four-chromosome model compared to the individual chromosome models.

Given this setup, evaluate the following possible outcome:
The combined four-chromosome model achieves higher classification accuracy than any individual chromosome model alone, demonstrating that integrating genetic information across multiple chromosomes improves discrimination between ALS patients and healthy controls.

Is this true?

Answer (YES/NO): YES